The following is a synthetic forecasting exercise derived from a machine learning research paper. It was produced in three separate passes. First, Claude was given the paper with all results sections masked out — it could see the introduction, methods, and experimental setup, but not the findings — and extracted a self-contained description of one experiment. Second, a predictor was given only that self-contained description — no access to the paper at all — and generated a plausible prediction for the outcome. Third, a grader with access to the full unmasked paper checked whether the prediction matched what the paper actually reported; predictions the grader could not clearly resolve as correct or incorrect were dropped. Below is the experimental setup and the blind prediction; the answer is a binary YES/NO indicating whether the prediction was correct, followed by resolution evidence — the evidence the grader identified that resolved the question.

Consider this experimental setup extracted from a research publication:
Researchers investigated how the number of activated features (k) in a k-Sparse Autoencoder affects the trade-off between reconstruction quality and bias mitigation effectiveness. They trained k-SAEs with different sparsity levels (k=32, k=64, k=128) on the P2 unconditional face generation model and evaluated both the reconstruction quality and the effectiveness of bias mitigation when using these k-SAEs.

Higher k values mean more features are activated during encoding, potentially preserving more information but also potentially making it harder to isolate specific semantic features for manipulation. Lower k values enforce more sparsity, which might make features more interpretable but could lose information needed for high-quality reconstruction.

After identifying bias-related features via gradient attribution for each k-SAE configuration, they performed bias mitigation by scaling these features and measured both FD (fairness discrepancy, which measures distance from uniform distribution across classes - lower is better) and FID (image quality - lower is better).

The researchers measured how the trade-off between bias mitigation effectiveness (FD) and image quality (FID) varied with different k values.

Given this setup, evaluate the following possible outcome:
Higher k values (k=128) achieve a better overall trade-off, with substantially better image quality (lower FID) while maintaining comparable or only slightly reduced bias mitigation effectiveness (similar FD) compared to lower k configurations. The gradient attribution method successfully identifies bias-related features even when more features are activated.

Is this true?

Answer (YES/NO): NO